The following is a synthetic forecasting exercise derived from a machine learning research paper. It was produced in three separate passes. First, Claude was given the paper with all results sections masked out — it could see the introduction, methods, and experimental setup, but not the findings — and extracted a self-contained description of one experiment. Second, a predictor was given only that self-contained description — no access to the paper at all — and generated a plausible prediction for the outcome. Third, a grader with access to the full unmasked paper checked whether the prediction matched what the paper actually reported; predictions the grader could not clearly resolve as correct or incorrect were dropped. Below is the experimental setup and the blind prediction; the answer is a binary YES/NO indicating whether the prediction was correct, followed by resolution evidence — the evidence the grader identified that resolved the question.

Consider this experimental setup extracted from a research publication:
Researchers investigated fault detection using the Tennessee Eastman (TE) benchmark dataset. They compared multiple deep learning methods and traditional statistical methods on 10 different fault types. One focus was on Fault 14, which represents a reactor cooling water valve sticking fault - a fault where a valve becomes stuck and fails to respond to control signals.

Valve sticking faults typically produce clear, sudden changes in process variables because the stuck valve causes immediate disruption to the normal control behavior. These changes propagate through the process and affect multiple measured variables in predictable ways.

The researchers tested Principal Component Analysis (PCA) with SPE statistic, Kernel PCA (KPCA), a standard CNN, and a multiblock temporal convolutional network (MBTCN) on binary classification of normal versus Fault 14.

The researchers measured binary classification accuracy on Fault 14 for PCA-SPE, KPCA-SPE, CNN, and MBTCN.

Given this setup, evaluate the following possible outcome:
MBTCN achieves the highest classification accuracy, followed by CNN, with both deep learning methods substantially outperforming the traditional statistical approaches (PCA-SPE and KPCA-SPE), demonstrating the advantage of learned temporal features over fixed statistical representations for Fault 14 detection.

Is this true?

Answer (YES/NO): NO